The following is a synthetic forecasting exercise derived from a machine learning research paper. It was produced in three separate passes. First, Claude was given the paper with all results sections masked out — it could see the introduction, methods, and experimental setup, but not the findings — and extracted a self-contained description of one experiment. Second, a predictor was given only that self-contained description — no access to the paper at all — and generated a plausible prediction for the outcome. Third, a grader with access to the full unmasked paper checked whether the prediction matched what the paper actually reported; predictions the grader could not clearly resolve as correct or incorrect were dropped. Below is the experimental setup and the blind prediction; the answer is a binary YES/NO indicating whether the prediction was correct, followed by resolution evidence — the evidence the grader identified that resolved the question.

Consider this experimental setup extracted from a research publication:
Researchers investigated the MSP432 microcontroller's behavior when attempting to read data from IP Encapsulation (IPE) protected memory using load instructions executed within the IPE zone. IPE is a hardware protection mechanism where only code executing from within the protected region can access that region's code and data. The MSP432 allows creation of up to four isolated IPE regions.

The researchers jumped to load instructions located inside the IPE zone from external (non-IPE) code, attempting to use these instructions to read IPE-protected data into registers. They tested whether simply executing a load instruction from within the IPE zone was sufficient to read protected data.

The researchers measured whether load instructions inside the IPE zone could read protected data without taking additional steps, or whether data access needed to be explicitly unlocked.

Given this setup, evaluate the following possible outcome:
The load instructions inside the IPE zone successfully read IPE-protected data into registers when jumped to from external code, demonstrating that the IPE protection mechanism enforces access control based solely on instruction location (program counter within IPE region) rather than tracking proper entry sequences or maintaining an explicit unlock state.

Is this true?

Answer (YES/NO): NO